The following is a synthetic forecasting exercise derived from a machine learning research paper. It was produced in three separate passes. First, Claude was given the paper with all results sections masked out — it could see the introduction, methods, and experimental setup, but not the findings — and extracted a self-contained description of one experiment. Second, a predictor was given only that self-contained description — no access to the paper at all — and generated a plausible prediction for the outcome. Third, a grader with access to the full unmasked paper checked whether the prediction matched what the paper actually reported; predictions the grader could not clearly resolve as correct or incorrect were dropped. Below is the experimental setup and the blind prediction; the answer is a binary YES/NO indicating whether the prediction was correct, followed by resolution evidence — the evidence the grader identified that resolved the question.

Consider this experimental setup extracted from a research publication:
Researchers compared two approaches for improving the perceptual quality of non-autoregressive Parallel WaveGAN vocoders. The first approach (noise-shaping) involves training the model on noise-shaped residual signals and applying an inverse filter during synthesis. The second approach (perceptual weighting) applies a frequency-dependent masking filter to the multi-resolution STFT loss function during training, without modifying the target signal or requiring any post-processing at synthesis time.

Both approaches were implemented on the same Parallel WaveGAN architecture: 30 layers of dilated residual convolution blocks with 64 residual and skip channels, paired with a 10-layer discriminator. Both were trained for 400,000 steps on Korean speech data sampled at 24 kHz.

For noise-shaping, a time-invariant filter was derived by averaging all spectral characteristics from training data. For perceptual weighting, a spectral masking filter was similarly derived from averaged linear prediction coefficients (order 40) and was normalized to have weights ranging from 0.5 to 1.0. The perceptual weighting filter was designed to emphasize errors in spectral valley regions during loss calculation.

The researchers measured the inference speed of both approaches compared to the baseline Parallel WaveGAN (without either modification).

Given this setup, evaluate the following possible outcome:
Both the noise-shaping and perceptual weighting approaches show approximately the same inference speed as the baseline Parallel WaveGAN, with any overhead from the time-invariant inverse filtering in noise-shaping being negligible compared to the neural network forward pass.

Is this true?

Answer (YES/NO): NO